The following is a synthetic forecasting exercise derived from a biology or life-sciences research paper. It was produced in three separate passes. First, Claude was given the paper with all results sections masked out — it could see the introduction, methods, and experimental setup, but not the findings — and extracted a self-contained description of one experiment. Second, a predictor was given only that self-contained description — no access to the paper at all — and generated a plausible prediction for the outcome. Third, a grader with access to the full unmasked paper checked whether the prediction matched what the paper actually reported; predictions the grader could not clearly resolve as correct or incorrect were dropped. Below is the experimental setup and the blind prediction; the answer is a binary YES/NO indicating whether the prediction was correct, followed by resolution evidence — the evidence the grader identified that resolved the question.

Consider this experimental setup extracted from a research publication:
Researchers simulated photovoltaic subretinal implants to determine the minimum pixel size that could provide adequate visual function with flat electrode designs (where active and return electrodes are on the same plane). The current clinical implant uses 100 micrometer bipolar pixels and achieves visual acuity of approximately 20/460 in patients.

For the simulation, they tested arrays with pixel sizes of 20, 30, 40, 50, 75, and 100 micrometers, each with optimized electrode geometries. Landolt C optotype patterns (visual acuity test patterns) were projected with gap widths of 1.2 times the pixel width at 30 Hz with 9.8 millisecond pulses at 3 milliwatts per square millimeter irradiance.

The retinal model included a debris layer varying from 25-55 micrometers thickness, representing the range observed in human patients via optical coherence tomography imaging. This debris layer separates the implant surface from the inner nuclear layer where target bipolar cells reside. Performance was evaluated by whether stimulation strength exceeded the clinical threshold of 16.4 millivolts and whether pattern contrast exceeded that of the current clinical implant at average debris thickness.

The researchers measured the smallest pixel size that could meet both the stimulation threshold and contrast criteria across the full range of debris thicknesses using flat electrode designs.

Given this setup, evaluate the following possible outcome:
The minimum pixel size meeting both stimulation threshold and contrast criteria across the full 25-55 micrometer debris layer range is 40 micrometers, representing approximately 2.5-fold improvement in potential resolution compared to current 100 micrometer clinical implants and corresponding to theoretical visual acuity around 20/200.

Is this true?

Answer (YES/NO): NO